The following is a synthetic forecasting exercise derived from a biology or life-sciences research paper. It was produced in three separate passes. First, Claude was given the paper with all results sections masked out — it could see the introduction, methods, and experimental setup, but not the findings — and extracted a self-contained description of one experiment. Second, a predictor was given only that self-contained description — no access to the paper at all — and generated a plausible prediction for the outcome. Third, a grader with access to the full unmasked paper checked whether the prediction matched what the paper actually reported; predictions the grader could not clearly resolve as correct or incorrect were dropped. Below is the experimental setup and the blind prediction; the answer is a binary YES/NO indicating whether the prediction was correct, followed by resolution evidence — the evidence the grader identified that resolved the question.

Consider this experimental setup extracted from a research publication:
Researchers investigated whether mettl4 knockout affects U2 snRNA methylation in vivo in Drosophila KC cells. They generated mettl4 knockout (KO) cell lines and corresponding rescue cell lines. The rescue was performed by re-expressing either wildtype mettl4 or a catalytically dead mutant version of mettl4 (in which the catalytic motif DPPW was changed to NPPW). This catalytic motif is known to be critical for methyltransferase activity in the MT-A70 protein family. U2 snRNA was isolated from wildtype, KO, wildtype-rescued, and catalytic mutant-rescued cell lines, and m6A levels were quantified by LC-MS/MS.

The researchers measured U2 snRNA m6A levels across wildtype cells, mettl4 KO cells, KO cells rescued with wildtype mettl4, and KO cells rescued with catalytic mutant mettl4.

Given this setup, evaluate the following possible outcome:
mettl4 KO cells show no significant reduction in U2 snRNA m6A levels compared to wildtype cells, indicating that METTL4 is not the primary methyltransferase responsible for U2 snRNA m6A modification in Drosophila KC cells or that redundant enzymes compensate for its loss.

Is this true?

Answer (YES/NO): NO